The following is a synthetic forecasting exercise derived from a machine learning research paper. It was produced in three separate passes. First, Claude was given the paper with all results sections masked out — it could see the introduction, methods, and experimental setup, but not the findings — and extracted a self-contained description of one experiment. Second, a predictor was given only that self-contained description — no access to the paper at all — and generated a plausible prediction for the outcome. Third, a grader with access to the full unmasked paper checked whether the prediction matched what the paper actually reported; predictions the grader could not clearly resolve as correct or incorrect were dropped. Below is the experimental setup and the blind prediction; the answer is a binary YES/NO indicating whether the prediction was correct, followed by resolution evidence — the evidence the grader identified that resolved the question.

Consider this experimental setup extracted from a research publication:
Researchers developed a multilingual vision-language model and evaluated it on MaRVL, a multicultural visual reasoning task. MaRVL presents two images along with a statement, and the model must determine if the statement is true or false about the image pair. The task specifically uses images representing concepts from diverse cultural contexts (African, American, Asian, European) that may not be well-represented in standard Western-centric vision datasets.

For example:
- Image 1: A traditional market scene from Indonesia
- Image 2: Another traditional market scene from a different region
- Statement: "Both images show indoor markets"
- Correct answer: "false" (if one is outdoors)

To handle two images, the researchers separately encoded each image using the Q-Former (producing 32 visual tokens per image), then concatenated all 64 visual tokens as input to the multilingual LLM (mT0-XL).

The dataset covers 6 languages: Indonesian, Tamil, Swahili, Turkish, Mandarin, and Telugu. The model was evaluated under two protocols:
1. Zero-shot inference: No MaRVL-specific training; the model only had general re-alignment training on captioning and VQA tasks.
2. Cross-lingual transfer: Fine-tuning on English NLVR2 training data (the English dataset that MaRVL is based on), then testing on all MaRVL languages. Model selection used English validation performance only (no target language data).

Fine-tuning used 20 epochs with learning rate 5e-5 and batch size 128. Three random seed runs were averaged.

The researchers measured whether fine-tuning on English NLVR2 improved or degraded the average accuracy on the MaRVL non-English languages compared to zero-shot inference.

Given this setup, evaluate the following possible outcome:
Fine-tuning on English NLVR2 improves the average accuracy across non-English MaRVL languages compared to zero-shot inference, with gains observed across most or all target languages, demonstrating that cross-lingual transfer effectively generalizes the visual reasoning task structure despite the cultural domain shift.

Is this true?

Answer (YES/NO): YES